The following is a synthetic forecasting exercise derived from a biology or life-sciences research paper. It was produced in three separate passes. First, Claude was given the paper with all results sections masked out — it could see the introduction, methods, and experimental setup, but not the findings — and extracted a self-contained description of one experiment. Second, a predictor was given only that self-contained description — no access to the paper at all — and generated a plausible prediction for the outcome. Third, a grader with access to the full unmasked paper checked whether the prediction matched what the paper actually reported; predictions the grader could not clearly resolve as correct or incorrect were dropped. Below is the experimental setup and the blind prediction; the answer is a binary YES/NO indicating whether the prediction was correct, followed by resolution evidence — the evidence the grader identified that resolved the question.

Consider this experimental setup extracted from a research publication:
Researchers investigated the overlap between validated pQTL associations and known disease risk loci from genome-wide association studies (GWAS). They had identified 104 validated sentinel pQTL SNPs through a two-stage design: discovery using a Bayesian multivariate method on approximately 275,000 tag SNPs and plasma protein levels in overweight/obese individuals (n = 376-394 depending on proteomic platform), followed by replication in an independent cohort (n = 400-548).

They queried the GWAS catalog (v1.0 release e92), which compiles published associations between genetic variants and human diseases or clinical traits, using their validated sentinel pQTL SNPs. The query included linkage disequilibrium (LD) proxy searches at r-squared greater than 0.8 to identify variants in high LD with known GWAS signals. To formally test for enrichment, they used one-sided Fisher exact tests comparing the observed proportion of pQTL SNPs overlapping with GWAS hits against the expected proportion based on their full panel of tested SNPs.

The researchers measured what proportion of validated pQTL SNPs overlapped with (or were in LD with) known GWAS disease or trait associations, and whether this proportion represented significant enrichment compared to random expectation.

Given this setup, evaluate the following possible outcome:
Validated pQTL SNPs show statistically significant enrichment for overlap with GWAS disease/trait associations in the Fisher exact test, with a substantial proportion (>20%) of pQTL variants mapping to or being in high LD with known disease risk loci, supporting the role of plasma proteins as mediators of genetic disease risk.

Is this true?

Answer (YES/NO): YES